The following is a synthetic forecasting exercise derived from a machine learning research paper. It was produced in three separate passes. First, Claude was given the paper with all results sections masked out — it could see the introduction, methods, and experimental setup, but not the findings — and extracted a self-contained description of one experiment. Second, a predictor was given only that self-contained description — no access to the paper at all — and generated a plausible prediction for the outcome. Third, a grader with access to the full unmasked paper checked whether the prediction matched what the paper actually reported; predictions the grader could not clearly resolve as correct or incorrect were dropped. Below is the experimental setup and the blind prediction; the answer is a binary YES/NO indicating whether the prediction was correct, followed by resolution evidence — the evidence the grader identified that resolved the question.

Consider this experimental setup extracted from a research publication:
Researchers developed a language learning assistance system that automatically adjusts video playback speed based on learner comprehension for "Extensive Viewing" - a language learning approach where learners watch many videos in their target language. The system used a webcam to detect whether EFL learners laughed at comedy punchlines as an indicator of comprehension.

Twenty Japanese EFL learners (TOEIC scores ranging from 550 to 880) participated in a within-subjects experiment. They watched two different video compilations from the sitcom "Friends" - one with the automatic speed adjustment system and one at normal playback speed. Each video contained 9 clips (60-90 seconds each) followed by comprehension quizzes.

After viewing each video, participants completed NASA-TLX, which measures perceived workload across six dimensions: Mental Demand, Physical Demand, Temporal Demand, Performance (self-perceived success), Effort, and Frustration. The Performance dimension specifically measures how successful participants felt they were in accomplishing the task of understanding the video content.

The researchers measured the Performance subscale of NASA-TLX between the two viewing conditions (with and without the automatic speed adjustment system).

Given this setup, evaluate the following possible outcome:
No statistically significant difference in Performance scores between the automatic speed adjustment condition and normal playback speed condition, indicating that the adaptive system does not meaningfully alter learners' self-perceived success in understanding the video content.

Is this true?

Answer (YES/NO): YES